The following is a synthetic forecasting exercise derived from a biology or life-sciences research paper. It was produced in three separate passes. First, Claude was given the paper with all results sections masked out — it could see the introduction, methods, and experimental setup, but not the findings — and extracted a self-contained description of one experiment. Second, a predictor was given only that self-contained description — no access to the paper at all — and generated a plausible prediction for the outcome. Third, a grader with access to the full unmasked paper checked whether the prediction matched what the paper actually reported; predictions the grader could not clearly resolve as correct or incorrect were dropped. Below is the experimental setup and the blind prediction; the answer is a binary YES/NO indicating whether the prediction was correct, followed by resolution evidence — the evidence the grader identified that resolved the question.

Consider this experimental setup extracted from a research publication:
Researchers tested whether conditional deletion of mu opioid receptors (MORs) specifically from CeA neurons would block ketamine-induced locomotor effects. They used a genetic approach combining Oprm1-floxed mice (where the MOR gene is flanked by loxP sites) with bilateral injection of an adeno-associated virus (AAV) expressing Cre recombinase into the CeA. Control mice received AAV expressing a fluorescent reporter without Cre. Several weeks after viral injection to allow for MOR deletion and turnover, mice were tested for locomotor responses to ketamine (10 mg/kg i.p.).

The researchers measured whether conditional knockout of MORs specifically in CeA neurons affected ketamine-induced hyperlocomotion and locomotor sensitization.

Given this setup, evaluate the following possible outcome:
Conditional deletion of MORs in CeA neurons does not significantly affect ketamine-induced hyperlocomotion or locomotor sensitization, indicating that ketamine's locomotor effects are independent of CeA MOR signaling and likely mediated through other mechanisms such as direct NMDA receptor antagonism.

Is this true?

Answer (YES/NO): NO